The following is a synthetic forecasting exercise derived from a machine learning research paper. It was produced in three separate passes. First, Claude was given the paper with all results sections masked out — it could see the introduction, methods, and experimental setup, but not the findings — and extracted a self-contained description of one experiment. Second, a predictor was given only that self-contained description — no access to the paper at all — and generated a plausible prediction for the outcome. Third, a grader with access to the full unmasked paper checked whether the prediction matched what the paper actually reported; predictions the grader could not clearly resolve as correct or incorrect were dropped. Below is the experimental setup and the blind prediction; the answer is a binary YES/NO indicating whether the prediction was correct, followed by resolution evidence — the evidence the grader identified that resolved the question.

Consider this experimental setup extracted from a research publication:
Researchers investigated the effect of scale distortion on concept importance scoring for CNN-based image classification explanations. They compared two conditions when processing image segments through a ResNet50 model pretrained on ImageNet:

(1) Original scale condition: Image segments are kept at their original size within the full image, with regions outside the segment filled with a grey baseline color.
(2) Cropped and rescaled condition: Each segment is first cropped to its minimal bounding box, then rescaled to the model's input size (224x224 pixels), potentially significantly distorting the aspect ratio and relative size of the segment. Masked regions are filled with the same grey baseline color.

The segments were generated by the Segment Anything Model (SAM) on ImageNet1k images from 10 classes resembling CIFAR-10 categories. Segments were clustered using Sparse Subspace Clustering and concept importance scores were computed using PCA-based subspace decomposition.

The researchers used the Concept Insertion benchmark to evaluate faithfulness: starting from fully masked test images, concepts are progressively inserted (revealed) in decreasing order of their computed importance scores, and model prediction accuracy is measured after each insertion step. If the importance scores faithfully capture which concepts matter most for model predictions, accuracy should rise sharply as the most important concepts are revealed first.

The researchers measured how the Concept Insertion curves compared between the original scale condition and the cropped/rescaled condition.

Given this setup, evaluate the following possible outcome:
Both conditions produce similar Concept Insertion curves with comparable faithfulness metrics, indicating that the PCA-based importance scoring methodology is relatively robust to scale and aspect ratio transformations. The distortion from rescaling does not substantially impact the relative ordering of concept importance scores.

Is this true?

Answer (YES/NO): NO